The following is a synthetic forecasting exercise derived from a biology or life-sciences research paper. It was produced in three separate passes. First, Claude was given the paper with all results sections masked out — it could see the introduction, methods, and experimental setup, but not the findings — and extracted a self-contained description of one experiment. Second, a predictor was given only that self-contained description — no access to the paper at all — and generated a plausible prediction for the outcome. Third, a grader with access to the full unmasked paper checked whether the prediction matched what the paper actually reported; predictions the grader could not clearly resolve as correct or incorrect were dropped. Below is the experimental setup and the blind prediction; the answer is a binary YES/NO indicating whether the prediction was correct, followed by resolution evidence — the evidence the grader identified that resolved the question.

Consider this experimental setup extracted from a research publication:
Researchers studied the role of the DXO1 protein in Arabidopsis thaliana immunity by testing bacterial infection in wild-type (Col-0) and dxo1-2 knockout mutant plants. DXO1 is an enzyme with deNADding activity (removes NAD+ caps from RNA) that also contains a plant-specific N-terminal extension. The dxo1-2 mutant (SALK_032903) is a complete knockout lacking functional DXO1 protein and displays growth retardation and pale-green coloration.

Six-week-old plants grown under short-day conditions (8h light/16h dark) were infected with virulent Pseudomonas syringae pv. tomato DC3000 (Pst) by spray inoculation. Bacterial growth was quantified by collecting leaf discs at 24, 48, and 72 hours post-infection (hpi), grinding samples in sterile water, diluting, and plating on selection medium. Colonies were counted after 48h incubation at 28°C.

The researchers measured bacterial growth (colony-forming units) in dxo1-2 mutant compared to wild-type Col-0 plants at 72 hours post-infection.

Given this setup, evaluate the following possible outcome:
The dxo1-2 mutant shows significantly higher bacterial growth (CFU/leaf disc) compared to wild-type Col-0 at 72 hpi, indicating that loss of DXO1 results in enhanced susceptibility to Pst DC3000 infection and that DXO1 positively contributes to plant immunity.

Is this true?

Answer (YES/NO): NO